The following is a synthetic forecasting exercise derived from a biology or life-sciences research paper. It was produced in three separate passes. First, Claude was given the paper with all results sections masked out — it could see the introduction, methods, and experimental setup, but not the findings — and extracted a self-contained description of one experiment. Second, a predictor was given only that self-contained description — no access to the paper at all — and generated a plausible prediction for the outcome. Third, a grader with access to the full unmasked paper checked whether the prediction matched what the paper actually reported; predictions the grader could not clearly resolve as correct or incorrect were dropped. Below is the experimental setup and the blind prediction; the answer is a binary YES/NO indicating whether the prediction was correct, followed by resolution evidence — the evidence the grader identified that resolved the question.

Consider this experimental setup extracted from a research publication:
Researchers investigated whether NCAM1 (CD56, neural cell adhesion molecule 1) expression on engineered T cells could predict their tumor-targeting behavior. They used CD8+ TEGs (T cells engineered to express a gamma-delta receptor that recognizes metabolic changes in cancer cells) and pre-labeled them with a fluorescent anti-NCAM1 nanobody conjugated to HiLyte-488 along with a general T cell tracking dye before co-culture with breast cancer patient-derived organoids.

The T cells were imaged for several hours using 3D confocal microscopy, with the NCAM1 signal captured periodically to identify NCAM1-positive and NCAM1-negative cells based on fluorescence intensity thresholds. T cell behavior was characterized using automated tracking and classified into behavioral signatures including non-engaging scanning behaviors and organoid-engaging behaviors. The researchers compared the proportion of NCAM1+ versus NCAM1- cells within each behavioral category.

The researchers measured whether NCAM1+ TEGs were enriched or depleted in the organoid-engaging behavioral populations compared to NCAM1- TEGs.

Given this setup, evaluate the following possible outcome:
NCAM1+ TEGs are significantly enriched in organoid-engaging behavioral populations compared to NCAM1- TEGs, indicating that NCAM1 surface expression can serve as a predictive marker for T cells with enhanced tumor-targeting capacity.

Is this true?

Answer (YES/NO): YES